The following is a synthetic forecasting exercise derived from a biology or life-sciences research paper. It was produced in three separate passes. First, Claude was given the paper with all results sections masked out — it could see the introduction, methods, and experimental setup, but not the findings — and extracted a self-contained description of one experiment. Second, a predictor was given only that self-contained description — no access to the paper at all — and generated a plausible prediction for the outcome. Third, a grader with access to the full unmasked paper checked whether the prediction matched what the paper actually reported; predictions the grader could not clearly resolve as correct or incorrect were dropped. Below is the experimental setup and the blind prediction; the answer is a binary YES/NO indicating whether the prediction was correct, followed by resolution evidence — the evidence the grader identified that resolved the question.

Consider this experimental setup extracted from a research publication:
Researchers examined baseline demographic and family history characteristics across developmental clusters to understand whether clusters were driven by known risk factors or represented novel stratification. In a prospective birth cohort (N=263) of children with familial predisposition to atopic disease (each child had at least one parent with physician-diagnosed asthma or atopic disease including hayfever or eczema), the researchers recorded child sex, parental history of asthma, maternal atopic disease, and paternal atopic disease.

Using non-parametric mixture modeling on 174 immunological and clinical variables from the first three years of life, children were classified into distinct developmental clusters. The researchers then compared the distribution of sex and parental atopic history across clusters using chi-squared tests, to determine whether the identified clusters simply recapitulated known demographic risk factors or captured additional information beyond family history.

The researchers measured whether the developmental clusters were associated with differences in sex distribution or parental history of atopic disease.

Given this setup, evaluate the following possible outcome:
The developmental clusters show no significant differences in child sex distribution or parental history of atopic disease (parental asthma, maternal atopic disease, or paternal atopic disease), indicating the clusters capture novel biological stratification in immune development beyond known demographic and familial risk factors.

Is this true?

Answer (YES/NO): NO